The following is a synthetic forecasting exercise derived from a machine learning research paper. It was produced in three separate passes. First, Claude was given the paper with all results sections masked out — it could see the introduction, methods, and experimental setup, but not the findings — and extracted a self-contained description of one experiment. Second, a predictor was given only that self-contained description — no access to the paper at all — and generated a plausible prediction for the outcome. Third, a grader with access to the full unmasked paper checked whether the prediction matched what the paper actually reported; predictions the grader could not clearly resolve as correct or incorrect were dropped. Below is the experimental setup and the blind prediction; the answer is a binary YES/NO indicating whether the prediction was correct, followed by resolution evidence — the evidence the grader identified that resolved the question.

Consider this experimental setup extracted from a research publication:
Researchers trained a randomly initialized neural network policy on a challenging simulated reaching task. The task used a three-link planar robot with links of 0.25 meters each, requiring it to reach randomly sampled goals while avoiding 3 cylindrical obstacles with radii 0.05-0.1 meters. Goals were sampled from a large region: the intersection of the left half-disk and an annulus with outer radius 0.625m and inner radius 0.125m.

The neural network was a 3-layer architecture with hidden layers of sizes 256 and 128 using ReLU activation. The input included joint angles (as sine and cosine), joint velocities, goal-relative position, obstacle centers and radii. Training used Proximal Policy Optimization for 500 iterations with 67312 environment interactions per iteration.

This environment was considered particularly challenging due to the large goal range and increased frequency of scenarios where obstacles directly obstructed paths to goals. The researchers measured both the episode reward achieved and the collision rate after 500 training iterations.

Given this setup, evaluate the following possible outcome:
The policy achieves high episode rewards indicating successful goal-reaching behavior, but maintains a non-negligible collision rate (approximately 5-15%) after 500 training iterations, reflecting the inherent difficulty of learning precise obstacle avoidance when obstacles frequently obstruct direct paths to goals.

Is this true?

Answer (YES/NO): NO